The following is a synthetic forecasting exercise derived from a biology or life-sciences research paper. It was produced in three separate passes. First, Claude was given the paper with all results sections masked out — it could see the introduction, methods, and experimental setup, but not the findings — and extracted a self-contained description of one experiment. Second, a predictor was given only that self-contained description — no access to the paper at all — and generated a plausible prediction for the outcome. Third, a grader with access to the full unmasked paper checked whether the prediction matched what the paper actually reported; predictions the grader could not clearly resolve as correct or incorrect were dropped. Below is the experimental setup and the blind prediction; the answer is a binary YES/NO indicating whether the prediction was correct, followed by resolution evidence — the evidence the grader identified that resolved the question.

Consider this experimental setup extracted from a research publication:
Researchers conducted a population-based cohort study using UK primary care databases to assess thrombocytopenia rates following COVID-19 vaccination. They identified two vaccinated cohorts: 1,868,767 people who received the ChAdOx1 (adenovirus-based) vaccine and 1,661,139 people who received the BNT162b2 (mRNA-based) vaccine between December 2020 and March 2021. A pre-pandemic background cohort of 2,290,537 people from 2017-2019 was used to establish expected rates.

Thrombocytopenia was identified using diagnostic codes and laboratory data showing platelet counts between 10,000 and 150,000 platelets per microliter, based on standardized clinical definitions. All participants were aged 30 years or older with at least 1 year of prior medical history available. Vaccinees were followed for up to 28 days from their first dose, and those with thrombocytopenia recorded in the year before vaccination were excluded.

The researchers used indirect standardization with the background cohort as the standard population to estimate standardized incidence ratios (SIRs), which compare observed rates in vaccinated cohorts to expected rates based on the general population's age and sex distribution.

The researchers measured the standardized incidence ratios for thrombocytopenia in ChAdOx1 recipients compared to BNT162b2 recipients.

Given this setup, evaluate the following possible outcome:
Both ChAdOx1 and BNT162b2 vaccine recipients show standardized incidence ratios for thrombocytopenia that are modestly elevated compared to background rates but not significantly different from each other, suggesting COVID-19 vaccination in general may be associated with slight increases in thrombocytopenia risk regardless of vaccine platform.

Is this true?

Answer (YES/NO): NO